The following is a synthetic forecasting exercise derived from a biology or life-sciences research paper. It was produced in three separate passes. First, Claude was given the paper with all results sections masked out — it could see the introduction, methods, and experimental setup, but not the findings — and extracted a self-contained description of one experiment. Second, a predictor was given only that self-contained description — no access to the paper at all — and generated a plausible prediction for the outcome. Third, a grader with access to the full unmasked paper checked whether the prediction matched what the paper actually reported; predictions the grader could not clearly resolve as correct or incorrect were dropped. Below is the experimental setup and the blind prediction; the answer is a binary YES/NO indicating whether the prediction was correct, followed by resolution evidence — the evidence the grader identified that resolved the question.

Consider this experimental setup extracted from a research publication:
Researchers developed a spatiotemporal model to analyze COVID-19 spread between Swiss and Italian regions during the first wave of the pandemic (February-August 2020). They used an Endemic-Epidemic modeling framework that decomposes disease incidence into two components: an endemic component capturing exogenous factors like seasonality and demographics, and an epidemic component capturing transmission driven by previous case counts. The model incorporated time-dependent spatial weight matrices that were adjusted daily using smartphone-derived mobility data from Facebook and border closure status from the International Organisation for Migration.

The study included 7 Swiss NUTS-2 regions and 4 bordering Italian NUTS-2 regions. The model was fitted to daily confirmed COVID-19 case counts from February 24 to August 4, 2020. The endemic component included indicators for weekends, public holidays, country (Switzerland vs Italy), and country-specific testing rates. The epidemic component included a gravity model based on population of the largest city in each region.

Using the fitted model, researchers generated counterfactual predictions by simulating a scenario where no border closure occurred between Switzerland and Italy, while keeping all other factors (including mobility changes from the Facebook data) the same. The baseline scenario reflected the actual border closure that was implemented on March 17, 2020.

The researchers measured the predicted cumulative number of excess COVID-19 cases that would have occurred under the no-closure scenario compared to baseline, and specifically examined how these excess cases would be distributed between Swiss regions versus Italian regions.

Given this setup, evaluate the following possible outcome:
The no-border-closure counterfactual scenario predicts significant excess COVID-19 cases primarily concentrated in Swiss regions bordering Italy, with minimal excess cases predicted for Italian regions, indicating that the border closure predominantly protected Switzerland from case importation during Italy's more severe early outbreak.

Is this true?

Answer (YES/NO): NO